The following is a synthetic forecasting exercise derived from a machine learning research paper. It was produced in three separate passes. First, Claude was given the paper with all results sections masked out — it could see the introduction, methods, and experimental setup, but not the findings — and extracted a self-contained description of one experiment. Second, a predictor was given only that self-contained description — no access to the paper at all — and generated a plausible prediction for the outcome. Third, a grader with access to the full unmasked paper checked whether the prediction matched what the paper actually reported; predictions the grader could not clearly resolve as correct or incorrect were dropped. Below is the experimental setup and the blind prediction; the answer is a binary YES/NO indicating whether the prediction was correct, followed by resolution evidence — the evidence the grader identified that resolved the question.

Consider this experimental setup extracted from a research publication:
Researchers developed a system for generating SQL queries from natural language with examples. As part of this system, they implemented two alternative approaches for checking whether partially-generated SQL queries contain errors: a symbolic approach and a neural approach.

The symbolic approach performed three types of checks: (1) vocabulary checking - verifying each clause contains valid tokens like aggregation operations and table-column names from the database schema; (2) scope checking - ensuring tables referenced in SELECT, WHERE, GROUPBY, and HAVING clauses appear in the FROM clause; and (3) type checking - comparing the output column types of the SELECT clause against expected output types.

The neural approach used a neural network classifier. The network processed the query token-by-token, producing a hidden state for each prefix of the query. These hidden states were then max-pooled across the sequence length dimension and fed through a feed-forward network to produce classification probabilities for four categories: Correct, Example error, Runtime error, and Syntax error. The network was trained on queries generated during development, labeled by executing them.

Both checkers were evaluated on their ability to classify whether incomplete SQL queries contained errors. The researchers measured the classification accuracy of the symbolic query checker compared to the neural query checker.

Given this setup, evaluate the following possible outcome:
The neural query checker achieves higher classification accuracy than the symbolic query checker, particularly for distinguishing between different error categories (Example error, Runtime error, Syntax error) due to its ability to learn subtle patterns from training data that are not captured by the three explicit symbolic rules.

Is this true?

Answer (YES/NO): NO